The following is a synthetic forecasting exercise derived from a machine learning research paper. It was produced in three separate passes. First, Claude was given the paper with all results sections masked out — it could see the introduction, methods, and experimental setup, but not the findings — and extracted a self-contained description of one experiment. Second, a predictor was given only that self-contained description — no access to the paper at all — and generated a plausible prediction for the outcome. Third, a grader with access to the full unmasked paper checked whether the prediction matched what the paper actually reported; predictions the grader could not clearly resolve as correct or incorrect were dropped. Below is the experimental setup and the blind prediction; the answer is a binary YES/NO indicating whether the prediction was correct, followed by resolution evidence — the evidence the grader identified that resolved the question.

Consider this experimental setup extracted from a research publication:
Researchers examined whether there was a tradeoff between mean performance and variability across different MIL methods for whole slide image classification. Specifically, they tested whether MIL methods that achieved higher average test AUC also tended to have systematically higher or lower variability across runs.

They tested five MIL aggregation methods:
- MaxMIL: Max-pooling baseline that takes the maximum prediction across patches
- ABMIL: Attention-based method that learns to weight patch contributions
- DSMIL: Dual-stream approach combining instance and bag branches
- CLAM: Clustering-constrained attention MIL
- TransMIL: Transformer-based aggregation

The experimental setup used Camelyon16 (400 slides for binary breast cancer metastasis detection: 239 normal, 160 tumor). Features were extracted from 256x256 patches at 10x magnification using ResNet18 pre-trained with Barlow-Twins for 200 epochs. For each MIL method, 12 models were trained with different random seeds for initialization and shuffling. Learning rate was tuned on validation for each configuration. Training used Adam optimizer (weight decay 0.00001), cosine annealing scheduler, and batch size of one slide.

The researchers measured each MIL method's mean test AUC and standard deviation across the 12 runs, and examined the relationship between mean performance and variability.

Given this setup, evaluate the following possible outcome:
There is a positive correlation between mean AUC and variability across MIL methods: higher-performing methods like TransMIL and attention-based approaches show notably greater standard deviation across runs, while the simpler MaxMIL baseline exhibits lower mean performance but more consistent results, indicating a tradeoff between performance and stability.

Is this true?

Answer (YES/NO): NO